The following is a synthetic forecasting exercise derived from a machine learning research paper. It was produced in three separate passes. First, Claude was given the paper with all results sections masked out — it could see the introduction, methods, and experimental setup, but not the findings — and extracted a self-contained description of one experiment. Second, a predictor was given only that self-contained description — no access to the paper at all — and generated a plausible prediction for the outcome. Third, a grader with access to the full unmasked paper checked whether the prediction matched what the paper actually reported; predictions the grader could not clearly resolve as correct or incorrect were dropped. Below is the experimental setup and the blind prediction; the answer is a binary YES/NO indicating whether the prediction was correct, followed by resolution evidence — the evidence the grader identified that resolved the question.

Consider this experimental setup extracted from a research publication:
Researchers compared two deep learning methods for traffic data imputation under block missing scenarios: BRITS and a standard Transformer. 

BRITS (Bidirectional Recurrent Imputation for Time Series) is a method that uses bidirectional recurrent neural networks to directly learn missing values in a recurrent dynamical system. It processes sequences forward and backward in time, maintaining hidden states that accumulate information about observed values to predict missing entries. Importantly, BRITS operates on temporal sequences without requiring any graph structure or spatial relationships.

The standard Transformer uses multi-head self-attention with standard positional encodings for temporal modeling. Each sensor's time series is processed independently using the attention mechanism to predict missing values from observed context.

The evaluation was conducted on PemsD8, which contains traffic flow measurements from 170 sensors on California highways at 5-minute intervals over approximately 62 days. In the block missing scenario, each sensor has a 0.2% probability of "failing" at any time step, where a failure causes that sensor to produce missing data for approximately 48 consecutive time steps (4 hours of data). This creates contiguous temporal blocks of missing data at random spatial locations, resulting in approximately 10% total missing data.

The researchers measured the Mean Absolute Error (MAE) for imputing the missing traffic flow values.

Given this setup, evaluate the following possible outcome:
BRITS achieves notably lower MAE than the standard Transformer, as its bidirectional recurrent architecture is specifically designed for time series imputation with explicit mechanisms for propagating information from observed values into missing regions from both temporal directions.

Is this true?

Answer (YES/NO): YES